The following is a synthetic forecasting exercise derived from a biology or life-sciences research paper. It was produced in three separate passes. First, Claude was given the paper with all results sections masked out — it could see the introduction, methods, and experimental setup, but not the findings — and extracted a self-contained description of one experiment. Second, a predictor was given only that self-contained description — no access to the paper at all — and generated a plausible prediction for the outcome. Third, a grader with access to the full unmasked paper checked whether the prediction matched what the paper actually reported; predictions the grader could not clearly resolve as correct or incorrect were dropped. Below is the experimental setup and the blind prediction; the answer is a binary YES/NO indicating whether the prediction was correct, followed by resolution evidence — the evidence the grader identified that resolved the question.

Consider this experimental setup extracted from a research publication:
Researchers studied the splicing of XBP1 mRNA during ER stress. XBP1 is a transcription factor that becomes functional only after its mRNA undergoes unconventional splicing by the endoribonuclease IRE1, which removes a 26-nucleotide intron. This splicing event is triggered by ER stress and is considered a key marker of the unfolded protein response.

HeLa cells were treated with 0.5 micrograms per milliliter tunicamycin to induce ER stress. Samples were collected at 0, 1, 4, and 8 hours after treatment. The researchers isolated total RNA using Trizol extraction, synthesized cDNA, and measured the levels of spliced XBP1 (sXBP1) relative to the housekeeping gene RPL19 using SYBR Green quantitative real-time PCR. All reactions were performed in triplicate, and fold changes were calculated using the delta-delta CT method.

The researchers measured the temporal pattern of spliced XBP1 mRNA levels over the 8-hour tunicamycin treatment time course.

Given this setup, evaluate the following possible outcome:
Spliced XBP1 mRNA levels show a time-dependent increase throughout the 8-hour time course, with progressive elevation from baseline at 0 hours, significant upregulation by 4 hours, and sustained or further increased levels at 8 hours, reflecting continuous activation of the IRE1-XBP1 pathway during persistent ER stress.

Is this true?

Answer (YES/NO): YES